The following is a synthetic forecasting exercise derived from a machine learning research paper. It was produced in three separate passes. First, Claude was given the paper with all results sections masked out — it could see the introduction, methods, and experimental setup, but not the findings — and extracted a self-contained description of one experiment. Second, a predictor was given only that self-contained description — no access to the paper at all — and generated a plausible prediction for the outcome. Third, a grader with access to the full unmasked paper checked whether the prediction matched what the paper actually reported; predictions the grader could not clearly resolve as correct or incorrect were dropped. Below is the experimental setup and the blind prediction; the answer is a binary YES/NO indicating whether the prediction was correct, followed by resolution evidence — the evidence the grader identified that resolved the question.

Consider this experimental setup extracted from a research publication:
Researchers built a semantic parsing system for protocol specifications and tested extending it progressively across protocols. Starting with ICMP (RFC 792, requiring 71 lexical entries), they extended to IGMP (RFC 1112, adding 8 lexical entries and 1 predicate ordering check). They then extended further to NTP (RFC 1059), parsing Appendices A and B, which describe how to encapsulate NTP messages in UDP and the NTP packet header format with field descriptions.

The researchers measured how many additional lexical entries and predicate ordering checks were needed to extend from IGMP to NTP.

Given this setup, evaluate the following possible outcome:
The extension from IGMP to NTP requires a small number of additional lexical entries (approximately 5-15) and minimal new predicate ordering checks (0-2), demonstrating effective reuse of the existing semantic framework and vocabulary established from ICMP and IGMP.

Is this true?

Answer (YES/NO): YES